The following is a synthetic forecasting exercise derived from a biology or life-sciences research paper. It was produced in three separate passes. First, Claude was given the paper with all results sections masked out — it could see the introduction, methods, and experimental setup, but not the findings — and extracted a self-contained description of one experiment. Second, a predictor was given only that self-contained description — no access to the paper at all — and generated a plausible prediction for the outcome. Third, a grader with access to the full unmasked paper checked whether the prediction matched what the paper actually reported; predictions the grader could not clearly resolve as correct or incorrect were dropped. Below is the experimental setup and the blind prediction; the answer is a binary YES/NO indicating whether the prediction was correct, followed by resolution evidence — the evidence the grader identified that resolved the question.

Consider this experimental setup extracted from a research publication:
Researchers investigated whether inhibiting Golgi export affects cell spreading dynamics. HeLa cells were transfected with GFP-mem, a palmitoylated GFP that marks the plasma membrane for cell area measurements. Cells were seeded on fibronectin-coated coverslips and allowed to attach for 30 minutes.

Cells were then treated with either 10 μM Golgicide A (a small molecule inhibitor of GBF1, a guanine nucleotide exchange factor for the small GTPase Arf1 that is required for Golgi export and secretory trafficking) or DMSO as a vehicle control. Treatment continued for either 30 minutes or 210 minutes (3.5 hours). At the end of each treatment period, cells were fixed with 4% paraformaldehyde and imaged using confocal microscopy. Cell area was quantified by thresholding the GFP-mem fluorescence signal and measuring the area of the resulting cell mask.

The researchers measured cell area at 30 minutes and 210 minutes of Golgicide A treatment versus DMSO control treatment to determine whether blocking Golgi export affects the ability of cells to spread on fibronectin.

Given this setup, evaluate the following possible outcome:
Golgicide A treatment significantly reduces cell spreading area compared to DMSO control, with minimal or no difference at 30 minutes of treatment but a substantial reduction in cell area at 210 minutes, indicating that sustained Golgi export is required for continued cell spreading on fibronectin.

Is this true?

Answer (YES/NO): YES